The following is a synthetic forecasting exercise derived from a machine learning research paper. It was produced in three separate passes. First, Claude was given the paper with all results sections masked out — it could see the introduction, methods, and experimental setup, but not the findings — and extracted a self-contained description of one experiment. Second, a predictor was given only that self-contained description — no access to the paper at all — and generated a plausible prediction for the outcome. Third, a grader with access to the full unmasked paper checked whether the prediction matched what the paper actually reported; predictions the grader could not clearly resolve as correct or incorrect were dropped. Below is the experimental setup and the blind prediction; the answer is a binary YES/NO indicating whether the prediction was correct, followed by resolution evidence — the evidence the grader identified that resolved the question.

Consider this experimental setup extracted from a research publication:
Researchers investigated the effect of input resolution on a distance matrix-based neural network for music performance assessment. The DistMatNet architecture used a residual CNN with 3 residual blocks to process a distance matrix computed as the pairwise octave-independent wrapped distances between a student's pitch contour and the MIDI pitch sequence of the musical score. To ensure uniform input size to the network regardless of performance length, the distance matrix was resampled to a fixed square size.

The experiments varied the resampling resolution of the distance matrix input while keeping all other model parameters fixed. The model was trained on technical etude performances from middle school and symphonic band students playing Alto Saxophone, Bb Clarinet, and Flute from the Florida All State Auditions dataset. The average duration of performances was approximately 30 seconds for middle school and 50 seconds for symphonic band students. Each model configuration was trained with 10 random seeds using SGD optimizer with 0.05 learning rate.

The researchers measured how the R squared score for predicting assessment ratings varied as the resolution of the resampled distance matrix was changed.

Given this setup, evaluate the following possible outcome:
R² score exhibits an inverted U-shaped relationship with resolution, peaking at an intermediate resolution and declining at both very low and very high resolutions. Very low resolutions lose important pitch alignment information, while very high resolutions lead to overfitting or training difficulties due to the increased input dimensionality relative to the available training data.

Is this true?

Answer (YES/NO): YES